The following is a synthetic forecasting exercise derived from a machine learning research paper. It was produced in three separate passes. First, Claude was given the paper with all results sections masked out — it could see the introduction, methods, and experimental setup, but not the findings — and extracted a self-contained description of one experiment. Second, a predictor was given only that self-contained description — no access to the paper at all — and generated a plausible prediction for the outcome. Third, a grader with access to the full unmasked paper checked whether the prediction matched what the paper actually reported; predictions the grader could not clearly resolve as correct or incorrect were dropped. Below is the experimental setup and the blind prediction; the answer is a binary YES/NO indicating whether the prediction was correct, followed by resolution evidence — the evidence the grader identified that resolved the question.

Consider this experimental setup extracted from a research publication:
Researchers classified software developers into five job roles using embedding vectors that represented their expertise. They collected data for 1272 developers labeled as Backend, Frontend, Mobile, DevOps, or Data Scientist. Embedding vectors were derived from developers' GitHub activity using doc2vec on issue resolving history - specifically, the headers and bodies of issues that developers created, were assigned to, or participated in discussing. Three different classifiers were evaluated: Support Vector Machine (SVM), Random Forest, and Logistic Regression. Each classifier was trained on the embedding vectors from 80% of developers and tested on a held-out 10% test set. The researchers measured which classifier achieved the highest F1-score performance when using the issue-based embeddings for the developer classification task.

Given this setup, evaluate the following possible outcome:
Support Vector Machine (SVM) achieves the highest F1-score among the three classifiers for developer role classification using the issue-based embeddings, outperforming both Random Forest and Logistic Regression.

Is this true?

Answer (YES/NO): NO